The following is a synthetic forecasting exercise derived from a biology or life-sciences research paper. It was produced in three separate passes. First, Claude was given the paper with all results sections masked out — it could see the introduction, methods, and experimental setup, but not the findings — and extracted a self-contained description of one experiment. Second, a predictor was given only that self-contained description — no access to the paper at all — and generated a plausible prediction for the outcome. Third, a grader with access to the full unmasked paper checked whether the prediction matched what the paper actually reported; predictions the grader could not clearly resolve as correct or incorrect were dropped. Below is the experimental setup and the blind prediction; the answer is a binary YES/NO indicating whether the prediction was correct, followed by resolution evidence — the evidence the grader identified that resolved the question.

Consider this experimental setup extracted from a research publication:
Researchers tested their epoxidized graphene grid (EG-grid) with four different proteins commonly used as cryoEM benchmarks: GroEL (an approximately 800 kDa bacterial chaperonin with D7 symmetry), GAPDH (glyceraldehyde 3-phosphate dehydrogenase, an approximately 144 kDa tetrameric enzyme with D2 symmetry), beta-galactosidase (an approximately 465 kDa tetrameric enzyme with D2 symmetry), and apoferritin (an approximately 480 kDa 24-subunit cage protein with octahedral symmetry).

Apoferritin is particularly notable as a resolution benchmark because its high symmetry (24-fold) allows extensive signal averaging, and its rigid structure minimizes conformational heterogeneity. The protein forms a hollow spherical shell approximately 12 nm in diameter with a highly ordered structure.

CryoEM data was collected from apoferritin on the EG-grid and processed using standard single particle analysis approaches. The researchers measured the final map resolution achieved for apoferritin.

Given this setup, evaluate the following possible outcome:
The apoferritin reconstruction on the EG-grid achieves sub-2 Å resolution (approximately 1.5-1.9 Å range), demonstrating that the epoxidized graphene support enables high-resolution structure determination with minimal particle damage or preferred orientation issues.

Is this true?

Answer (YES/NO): NO